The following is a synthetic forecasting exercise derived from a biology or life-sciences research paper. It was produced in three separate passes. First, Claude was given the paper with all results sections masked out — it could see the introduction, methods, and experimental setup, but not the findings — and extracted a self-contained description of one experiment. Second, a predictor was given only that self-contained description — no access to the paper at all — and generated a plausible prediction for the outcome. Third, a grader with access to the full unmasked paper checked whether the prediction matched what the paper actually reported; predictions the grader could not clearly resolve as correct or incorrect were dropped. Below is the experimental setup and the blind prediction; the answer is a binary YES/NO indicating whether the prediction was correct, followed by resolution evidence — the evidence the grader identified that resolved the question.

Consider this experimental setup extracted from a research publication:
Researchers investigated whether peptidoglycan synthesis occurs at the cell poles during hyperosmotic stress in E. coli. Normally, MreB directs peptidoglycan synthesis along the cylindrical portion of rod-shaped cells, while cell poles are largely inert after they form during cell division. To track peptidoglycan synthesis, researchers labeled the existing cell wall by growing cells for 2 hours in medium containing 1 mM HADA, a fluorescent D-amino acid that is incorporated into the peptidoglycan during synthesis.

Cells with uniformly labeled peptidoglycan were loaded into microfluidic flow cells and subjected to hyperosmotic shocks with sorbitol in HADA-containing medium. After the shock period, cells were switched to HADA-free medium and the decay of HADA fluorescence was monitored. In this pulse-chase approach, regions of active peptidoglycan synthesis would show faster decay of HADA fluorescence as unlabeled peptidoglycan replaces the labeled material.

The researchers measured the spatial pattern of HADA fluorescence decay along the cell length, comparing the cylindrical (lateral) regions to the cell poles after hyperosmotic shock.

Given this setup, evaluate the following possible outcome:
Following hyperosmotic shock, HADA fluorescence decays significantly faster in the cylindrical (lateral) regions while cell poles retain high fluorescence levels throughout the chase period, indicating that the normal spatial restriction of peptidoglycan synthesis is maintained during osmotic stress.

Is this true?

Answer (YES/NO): NO